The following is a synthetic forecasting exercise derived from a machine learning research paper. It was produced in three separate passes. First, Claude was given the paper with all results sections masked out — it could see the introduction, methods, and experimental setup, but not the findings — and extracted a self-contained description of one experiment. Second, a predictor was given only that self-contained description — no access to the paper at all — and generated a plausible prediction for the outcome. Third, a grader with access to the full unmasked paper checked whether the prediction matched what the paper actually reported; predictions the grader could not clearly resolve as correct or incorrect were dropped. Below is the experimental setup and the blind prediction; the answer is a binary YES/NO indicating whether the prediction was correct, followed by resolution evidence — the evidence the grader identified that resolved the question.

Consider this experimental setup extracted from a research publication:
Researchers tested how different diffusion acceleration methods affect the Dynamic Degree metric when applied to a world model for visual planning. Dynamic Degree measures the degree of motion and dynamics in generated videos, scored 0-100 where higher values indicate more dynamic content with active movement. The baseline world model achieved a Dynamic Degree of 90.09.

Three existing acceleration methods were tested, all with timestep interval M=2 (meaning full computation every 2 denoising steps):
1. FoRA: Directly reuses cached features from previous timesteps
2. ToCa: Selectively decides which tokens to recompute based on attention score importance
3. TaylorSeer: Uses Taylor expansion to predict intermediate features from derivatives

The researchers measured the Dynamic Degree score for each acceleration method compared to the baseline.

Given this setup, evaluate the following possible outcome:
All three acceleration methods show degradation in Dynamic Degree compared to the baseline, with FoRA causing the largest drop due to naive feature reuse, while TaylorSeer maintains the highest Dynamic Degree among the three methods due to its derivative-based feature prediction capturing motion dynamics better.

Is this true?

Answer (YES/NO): NO